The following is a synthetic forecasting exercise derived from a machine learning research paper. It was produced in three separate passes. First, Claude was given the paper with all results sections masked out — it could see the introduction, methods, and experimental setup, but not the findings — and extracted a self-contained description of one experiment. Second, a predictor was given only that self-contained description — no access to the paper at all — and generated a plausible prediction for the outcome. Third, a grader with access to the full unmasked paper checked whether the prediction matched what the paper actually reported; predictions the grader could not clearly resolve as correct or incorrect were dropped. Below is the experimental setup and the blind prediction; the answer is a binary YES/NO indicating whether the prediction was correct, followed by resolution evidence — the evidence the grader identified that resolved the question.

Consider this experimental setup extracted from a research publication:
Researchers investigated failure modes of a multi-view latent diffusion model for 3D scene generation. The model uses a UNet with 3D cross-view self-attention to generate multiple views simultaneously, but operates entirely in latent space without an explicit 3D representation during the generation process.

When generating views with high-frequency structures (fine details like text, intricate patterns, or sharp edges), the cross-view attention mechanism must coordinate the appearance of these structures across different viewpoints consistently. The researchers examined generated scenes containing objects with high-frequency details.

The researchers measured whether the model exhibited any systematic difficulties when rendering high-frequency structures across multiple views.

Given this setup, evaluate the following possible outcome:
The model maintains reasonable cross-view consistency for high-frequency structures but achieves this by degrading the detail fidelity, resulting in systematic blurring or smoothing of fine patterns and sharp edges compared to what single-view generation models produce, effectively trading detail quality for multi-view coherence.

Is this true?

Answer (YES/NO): NO